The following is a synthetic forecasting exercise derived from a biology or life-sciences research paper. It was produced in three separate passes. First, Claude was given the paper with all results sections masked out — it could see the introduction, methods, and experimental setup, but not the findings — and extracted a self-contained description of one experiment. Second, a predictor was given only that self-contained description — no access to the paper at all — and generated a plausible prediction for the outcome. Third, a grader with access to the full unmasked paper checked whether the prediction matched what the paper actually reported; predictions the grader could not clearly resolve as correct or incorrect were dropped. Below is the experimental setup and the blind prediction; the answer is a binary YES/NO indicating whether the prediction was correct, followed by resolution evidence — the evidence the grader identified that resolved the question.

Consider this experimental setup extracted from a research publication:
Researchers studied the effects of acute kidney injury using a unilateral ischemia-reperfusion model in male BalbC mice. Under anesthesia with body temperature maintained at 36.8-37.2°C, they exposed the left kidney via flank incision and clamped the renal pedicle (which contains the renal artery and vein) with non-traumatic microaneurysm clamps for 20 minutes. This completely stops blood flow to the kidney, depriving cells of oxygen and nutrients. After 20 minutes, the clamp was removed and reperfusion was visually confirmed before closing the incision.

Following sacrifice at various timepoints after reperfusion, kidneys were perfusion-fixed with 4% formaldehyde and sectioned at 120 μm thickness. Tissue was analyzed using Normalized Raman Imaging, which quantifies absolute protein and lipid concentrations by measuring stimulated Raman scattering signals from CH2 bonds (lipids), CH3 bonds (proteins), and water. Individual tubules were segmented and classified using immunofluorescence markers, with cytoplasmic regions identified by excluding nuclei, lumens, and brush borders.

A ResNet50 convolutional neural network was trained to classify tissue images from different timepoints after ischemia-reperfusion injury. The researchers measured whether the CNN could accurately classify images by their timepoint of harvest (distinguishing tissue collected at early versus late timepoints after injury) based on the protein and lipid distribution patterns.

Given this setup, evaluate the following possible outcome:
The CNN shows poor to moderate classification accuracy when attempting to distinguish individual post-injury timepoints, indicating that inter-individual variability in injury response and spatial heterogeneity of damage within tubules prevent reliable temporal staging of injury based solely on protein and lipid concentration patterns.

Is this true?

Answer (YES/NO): NO